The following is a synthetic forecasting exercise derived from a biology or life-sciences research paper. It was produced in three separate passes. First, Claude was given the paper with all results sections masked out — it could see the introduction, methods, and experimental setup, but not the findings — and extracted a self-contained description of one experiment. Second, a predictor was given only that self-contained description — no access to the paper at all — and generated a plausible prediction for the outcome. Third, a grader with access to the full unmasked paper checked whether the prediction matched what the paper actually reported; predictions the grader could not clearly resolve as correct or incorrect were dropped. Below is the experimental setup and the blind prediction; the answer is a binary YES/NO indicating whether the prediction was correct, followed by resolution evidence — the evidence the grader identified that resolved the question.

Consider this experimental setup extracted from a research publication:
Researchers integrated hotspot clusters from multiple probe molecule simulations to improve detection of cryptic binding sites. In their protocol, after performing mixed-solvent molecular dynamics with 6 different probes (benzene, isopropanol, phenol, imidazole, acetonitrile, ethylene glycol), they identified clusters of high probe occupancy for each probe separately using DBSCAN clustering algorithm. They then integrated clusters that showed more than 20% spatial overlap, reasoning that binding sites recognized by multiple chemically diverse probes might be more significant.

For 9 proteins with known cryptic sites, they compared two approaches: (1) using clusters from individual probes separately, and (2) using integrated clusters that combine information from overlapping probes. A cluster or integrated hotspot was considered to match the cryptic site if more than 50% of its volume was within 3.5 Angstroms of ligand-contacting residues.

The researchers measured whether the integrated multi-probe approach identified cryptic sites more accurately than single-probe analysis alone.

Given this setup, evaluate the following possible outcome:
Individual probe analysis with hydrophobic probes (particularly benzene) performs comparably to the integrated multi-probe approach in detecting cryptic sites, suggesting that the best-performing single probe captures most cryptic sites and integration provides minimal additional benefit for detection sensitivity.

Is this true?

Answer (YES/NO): NO